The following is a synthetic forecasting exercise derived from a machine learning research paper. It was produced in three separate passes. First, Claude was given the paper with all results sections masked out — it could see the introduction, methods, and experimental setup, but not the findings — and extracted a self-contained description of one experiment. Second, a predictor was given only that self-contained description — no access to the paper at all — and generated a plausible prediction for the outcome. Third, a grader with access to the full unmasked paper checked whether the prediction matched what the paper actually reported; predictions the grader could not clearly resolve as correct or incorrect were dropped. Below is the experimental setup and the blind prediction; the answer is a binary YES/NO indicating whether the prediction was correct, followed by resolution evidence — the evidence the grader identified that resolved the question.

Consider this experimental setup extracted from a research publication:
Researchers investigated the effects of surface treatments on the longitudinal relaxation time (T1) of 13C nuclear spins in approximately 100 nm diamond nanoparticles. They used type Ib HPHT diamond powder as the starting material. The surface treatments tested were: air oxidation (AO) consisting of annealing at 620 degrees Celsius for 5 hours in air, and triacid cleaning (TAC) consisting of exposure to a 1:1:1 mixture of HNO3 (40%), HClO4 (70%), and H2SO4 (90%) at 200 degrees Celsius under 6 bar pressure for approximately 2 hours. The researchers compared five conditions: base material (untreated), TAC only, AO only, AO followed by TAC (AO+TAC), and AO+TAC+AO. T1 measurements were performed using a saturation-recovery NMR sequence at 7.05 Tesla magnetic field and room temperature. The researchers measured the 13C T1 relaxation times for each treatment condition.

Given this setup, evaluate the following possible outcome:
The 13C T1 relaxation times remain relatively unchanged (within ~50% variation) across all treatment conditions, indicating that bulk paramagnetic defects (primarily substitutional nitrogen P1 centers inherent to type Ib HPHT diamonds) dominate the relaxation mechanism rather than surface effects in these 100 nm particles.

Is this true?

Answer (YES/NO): NO